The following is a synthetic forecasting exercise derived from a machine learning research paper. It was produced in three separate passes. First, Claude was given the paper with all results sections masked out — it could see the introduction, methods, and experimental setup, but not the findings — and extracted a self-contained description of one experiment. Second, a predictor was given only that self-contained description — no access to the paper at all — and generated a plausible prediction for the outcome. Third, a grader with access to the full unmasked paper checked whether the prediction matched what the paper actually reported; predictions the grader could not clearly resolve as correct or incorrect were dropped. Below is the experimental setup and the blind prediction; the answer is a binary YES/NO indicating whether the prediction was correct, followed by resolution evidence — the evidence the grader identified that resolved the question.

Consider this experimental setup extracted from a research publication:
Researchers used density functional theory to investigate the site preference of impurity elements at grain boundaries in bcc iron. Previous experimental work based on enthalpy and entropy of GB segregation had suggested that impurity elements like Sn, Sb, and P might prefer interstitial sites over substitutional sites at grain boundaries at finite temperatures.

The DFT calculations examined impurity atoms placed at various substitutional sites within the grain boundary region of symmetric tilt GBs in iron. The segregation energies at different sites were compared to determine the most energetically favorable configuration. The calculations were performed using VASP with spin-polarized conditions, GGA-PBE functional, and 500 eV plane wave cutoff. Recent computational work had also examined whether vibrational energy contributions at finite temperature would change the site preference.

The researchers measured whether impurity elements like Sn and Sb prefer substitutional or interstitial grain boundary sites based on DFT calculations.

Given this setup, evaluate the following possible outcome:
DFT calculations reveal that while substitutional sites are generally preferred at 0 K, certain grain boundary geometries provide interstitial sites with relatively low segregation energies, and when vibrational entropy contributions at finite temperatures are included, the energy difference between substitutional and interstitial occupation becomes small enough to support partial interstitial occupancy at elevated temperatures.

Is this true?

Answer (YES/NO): NO